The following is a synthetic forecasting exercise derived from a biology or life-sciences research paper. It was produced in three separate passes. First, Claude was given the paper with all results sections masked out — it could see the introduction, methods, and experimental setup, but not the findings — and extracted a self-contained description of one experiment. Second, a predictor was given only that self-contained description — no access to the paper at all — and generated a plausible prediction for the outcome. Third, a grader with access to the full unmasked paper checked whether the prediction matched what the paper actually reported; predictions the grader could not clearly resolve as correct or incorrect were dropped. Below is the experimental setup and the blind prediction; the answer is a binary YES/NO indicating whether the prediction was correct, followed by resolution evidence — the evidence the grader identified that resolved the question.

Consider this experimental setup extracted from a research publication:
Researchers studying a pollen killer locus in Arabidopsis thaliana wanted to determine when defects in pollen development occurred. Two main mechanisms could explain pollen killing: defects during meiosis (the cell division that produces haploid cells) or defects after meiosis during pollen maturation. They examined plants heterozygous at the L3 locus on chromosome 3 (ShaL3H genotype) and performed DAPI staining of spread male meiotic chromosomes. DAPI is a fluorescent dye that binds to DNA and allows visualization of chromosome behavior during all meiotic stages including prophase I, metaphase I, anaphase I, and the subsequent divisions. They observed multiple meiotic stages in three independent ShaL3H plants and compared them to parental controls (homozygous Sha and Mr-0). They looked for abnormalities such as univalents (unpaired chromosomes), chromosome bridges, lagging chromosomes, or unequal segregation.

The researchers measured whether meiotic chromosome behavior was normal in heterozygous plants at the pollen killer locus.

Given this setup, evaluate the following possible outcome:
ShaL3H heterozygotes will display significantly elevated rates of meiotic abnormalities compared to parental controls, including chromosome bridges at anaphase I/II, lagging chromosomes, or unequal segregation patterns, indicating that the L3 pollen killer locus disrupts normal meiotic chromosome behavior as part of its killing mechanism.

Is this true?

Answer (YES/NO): NO